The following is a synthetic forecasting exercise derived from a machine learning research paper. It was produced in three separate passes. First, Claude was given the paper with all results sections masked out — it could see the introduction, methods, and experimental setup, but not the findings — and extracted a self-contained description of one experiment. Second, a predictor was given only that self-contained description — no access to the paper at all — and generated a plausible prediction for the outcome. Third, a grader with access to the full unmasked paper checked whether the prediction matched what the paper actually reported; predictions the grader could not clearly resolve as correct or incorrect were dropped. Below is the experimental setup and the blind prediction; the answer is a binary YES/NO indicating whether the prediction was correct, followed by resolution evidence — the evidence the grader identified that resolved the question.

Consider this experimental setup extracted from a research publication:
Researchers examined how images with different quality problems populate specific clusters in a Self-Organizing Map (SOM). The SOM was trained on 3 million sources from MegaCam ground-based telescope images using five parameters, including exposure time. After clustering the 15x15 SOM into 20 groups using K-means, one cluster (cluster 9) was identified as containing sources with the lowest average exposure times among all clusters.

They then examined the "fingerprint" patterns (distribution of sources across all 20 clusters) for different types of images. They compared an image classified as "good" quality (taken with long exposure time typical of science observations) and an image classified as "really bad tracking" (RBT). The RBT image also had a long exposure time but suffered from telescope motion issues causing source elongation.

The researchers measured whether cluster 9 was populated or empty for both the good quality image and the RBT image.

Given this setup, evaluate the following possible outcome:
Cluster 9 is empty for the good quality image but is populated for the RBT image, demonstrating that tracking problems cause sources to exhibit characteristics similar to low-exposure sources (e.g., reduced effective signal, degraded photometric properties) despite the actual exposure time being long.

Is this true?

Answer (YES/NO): NO